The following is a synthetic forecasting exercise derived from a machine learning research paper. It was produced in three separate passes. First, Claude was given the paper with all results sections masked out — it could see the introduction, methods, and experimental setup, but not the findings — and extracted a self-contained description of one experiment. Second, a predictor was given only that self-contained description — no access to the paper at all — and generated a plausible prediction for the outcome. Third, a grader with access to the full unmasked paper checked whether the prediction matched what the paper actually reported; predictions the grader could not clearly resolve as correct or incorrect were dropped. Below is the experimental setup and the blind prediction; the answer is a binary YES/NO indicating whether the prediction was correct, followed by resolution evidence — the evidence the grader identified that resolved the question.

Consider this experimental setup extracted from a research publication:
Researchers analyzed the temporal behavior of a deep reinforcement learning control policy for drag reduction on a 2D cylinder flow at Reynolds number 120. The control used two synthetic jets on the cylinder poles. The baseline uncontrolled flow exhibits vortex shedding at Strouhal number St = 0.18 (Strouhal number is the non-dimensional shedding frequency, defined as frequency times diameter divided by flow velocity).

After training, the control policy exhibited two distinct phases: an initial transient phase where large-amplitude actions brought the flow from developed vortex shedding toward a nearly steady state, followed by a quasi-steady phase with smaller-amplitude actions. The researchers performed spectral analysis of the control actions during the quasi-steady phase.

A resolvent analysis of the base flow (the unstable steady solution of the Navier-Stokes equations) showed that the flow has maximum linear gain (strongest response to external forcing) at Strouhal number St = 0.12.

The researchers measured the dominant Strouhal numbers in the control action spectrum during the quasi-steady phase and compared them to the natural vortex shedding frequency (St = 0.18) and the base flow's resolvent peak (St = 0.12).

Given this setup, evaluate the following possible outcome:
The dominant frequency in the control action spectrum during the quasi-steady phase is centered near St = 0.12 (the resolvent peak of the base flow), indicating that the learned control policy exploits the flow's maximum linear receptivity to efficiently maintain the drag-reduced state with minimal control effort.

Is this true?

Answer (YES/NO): NO